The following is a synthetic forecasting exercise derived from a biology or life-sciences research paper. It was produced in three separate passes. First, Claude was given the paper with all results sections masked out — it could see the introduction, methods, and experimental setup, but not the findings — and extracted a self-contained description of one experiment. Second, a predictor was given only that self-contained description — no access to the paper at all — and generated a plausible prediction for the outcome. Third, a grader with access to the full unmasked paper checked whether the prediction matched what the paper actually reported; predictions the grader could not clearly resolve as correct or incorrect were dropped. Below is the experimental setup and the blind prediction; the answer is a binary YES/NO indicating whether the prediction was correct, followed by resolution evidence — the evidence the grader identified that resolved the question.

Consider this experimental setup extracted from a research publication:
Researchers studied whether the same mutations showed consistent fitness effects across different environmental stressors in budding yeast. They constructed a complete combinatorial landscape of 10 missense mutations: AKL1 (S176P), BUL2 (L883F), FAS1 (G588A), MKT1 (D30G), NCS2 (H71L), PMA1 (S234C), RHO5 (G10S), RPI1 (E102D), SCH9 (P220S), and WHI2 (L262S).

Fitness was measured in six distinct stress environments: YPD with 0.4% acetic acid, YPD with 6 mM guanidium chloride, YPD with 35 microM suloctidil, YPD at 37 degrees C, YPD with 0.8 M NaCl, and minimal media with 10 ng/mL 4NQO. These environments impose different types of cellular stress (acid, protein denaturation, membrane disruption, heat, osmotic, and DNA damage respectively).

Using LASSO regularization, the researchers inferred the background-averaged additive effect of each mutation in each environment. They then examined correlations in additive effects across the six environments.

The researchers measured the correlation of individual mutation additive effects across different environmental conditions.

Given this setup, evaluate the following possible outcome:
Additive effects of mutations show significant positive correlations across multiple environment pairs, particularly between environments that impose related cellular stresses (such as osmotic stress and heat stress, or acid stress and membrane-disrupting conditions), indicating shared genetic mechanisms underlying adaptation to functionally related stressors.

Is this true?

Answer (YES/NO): NO